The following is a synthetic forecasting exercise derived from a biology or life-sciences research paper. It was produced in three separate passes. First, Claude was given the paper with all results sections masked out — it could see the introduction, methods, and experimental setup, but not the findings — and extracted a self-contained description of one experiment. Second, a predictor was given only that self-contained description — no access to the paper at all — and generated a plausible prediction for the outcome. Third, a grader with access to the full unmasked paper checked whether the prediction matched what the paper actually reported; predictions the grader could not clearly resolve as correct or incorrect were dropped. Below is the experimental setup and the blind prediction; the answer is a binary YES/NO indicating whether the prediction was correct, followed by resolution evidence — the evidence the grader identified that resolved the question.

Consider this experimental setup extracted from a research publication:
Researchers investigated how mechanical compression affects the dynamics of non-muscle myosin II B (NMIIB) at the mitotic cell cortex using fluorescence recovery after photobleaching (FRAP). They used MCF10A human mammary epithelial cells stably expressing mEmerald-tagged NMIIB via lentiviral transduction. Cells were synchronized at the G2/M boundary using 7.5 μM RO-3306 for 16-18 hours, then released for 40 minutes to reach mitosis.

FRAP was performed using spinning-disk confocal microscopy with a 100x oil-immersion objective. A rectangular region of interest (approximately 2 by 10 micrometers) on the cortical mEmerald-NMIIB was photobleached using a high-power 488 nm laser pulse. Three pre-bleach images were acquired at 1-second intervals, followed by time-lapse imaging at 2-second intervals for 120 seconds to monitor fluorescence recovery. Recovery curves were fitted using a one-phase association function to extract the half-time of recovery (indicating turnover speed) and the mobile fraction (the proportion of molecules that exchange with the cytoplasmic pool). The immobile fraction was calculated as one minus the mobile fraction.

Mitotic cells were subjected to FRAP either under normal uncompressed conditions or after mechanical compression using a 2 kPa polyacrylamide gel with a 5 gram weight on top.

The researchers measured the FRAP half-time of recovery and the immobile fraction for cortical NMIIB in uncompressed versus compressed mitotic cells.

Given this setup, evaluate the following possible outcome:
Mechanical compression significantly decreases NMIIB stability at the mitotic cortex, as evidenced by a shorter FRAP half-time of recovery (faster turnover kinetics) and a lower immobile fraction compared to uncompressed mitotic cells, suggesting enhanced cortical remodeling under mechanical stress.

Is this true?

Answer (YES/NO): NO